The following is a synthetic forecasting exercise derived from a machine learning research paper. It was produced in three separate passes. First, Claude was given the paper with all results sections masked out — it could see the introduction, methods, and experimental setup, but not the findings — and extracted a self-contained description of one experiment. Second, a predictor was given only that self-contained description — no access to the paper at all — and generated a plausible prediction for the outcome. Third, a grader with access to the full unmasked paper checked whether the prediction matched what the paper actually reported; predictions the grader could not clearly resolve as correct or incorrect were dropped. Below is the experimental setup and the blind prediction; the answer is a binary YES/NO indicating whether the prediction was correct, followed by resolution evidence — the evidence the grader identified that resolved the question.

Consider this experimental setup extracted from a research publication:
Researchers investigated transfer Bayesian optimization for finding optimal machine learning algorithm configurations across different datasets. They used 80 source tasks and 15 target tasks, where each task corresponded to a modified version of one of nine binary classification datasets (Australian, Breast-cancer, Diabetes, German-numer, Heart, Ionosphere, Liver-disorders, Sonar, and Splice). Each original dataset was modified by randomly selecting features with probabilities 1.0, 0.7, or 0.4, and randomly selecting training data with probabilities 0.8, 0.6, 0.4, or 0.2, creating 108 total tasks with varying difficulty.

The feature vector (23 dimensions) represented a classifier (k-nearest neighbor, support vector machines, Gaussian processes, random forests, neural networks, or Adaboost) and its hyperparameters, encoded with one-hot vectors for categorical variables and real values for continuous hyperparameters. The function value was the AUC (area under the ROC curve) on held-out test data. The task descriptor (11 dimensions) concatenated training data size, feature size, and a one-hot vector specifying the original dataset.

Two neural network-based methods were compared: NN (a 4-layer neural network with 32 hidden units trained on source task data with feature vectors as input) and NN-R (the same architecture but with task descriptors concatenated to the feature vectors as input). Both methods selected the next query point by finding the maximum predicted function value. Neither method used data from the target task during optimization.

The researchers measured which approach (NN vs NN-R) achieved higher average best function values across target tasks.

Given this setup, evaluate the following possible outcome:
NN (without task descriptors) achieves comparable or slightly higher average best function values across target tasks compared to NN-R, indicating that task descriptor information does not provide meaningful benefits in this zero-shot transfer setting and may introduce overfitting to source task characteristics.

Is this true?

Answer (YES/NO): NO